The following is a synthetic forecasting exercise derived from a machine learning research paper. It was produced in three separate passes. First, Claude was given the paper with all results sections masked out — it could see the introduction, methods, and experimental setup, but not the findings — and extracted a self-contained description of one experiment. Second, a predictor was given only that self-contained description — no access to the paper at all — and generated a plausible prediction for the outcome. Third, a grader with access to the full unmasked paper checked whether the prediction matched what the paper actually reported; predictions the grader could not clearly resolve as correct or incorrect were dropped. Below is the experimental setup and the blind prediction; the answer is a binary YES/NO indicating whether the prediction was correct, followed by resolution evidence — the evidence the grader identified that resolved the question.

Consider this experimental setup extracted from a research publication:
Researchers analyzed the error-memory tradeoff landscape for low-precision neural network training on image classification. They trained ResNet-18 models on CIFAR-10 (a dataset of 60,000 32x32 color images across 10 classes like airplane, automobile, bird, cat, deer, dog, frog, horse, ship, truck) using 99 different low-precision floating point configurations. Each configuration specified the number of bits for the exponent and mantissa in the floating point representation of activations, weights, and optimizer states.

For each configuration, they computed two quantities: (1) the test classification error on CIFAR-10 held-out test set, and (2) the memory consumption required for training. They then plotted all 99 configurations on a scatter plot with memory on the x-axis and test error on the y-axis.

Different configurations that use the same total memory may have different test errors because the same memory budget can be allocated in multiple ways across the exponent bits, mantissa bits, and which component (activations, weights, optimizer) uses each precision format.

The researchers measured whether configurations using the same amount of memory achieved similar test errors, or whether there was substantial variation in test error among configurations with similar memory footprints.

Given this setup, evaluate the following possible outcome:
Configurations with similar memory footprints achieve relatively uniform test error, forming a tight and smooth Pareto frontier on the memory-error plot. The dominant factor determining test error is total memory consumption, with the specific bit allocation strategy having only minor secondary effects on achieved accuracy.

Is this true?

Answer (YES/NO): NO